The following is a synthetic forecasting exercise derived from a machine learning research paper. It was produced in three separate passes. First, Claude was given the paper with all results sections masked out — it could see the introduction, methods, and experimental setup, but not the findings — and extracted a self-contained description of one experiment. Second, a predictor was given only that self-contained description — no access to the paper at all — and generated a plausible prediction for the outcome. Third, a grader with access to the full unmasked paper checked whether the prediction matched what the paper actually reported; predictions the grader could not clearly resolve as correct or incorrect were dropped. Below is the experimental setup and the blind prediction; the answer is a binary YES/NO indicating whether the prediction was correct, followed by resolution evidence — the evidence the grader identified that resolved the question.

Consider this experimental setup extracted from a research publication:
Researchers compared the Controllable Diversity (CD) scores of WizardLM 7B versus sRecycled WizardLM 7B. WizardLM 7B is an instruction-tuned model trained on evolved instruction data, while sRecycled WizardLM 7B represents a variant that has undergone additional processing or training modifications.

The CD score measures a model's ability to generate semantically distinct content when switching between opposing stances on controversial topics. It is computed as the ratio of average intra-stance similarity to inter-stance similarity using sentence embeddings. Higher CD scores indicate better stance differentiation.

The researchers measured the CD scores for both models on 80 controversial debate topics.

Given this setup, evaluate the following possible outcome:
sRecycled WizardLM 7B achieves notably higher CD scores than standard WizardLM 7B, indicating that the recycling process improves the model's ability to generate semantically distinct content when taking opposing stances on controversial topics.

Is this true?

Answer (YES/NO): NO